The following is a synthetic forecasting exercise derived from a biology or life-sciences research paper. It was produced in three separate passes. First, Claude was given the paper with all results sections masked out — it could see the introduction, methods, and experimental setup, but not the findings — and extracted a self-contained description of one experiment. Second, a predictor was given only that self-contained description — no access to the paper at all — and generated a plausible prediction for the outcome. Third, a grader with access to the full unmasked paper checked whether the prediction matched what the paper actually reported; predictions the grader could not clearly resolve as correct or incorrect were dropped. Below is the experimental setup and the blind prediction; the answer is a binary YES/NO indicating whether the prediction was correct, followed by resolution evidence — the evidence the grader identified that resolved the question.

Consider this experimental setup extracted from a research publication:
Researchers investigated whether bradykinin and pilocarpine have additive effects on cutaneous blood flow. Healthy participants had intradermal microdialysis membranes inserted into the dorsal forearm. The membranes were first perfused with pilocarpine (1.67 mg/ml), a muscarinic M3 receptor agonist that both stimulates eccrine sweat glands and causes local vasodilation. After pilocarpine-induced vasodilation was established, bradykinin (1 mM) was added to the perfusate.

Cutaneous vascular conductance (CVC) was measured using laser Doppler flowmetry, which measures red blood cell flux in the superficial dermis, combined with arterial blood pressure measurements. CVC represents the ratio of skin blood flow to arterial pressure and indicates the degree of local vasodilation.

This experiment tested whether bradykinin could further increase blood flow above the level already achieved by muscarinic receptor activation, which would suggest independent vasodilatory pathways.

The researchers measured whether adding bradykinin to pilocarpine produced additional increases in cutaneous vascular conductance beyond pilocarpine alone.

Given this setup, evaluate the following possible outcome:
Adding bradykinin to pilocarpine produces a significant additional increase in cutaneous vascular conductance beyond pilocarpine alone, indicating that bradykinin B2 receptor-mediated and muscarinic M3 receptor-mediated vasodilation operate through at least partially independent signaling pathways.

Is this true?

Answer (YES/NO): NO